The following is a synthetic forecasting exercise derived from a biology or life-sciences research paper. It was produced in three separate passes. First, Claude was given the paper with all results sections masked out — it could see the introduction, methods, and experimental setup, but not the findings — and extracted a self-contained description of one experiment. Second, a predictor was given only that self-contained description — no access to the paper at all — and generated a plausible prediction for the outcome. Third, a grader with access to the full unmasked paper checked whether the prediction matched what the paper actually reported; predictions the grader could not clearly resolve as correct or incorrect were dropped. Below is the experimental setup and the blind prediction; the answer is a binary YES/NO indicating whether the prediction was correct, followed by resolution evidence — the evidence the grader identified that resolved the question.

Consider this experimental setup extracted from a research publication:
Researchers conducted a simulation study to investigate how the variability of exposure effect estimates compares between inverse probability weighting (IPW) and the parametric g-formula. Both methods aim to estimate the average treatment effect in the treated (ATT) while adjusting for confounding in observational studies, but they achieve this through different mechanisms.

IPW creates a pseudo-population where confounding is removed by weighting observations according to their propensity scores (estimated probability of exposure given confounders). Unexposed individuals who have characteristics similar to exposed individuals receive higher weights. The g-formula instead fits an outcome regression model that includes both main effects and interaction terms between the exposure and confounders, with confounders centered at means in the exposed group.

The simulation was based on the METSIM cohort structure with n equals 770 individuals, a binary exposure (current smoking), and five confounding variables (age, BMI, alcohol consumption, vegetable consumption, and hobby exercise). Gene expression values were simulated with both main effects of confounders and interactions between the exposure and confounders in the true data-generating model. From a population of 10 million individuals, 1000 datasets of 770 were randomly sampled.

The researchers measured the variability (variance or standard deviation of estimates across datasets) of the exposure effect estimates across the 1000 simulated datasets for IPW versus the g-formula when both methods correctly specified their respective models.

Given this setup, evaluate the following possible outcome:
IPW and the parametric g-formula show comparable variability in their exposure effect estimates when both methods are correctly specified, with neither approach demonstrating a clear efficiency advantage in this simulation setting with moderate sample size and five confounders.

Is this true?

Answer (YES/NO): YES